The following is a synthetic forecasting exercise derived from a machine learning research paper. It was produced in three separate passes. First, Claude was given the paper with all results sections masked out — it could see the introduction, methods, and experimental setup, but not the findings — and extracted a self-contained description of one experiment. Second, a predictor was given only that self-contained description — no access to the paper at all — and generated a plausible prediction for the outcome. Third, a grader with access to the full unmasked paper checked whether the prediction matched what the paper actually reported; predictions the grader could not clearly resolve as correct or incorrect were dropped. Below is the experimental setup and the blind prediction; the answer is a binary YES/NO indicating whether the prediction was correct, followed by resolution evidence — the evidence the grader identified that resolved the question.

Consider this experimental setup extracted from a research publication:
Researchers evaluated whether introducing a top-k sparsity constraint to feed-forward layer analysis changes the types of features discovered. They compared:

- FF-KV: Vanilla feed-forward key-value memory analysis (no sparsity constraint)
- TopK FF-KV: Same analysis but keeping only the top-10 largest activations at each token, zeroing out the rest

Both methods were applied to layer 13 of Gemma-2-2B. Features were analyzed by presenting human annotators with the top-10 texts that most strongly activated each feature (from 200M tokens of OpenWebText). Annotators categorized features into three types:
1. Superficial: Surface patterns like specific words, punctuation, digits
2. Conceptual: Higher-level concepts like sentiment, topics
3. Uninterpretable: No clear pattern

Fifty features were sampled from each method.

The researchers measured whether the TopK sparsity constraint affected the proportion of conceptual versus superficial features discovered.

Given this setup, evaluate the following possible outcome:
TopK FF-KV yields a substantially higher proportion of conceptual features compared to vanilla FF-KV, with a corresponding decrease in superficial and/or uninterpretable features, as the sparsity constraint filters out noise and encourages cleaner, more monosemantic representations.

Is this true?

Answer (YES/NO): NO